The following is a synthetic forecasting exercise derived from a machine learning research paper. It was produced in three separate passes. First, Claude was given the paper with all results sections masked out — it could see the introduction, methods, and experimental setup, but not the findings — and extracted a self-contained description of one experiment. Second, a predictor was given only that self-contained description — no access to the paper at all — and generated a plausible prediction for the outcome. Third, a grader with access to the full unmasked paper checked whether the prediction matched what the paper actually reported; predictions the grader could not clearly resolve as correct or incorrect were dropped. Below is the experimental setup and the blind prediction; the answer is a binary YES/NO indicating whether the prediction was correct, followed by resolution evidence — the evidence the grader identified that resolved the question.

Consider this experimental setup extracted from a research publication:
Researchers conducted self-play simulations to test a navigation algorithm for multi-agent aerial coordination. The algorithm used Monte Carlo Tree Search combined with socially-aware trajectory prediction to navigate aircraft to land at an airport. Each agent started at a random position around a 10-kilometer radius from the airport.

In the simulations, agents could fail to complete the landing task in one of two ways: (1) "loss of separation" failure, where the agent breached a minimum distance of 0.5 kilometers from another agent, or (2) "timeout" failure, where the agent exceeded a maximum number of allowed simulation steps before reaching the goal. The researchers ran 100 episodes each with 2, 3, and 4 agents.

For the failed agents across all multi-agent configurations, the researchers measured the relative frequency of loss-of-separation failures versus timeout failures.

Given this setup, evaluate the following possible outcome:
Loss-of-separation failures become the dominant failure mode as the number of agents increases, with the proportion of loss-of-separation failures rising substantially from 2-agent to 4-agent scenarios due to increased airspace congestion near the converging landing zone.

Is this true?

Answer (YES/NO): NO